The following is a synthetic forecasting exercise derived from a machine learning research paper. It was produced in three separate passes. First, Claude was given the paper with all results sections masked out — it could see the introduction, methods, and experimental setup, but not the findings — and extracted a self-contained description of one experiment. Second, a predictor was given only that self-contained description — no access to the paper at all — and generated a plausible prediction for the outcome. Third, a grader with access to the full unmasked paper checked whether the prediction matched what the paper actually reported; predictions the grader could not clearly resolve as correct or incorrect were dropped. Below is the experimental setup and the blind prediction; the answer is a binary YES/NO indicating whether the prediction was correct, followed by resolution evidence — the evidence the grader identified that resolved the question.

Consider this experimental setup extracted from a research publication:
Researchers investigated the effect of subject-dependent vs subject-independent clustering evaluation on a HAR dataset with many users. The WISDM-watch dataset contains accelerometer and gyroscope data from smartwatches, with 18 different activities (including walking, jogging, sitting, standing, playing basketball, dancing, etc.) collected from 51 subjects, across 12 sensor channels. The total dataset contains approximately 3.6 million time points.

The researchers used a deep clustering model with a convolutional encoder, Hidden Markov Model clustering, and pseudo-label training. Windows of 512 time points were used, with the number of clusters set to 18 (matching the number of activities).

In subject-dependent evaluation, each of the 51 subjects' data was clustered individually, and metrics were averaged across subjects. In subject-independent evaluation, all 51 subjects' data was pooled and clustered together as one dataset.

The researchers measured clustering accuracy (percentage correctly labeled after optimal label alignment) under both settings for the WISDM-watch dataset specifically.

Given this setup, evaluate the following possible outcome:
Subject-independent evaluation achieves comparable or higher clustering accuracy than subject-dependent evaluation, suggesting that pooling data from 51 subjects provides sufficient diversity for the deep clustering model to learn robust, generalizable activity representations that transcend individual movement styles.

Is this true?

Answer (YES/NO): NO